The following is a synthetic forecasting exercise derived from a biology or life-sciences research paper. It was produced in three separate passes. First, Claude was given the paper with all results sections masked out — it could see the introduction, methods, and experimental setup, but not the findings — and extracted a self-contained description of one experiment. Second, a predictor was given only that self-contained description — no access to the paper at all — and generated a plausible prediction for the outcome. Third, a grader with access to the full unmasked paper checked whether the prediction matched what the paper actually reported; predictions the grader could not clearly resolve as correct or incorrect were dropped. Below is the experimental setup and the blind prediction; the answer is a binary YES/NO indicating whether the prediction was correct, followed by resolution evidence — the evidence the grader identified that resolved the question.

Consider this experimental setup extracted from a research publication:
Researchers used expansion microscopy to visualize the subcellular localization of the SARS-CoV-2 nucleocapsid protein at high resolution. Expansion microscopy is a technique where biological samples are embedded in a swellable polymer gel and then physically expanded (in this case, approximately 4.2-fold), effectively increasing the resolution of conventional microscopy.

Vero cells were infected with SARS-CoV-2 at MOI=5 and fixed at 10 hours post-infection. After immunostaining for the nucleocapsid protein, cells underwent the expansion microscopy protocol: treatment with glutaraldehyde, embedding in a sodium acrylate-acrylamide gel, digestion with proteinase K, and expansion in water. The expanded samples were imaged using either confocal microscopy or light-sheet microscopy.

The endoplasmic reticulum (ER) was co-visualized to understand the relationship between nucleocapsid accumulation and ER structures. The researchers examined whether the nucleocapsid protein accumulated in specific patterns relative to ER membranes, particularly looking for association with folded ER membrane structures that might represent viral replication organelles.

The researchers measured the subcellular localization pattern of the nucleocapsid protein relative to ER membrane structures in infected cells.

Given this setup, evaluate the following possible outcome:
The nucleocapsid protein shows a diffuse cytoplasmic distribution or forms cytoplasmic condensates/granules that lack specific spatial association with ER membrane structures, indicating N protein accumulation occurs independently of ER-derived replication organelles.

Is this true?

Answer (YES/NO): NO